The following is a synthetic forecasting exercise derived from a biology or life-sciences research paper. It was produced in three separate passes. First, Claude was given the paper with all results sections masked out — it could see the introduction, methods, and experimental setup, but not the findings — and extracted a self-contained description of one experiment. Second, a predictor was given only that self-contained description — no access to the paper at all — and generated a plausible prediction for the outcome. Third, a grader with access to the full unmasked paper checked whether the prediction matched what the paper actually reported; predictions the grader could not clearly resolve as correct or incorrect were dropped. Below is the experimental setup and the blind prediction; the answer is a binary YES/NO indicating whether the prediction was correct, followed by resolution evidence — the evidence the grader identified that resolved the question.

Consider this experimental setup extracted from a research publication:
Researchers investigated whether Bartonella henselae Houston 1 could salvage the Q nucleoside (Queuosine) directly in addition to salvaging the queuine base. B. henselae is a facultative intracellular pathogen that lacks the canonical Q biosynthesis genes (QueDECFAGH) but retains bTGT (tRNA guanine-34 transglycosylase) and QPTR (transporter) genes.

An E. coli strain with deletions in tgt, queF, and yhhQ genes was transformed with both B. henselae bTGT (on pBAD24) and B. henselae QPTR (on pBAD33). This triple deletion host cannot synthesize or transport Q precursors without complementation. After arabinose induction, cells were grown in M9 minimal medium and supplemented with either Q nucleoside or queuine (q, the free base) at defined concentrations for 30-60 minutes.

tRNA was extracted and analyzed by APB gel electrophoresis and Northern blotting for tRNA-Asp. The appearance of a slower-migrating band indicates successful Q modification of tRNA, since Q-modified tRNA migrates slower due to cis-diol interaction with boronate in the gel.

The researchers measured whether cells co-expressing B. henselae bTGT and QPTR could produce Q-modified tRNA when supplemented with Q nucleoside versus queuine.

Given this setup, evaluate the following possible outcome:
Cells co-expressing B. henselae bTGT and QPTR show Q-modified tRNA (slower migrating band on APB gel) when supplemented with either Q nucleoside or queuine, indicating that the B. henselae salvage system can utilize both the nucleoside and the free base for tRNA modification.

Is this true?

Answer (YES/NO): NO